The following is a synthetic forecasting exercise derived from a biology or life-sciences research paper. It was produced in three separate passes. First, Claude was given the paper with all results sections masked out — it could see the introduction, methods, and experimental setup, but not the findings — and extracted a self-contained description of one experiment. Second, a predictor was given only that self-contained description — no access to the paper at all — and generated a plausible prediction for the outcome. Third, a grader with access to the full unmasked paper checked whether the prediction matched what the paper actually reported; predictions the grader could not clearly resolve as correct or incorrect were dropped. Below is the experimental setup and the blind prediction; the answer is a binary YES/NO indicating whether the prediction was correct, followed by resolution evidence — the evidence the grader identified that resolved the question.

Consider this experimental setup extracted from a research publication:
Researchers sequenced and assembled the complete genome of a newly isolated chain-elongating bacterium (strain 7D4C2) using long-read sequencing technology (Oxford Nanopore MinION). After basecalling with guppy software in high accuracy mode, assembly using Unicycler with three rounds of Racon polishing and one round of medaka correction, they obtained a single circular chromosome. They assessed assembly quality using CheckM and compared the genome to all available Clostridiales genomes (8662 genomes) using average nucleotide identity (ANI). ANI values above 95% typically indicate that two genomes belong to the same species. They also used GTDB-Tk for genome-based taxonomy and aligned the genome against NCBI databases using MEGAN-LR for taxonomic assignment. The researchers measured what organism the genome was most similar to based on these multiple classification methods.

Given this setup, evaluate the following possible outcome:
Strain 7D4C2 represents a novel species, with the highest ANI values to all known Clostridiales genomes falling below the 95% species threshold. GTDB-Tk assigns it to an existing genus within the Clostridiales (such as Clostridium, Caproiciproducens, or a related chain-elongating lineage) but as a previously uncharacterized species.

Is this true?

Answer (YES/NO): NO